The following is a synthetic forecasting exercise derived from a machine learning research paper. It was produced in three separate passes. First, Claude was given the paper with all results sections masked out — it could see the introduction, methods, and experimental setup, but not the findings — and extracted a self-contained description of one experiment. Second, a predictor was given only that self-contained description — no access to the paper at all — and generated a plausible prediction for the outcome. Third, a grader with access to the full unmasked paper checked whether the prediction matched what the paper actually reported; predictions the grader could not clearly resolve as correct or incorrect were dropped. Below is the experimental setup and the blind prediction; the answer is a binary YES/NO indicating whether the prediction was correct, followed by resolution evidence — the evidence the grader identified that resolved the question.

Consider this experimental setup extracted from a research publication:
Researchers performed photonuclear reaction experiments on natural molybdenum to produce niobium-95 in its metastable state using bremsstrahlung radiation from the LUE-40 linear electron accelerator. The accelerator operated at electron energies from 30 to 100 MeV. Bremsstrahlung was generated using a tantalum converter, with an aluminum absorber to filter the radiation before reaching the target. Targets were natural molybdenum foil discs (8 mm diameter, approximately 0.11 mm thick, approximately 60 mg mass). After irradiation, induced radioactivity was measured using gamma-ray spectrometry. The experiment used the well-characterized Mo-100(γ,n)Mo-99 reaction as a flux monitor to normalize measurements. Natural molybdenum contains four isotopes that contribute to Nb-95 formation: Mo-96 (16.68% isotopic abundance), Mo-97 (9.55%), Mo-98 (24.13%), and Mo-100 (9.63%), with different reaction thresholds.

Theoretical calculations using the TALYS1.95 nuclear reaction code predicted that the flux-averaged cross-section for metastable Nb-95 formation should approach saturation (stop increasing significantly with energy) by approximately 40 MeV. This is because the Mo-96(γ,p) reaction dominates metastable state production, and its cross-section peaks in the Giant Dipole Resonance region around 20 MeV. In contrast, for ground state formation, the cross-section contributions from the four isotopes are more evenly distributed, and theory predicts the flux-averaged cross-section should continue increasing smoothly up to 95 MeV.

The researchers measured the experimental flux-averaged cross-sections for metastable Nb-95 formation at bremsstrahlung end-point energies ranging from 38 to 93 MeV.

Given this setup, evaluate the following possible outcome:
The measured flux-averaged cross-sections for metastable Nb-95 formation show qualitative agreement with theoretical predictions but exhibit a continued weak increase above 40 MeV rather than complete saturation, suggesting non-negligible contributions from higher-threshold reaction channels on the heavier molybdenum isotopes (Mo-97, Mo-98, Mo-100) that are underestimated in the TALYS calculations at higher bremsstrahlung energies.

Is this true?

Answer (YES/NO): NO